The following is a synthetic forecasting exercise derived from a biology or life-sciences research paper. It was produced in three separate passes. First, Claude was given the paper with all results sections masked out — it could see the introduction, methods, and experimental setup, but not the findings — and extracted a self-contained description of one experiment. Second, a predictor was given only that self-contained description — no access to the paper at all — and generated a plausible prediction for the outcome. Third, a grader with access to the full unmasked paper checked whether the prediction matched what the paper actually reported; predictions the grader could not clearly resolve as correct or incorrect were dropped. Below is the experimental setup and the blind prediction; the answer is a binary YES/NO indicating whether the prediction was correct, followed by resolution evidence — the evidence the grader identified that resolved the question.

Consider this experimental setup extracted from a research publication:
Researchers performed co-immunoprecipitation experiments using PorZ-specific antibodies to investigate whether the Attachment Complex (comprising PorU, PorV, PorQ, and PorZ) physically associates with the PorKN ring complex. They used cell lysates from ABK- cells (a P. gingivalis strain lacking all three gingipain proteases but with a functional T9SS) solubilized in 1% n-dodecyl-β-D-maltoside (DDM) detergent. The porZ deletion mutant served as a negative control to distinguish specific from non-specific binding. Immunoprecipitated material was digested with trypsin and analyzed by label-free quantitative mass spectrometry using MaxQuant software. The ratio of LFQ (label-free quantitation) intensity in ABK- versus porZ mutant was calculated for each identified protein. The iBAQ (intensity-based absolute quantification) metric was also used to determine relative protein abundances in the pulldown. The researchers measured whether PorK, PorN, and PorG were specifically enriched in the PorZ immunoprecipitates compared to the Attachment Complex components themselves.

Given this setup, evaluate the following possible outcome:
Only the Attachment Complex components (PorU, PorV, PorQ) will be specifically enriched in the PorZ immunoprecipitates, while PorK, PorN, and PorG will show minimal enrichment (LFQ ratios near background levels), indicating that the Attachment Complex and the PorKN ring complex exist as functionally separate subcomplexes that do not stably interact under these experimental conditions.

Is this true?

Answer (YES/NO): NO